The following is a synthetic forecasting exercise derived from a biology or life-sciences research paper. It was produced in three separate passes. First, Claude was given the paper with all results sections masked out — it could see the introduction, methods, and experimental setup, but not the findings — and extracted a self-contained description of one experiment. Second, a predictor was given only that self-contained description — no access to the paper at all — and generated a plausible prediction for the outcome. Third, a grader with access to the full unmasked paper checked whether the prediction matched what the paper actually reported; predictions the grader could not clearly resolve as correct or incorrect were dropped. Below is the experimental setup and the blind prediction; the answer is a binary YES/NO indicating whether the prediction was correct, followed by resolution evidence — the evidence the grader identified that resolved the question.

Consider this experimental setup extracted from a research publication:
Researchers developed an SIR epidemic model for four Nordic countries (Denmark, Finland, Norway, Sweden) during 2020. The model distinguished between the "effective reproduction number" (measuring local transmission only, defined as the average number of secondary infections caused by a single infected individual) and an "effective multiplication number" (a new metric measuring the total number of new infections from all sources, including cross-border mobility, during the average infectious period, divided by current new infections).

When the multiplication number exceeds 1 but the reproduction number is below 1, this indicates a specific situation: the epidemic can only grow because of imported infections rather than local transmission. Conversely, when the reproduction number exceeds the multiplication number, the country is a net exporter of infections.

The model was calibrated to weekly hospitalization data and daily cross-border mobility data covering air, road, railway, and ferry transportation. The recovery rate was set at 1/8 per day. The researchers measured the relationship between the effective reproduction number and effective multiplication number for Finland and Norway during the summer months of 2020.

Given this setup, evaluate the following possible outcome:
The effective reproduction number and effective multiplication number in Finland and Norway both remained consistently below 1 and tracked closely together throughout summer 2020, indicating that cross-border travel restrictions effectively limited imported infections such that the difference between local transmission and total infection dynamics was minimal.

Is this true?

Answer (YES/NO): NO